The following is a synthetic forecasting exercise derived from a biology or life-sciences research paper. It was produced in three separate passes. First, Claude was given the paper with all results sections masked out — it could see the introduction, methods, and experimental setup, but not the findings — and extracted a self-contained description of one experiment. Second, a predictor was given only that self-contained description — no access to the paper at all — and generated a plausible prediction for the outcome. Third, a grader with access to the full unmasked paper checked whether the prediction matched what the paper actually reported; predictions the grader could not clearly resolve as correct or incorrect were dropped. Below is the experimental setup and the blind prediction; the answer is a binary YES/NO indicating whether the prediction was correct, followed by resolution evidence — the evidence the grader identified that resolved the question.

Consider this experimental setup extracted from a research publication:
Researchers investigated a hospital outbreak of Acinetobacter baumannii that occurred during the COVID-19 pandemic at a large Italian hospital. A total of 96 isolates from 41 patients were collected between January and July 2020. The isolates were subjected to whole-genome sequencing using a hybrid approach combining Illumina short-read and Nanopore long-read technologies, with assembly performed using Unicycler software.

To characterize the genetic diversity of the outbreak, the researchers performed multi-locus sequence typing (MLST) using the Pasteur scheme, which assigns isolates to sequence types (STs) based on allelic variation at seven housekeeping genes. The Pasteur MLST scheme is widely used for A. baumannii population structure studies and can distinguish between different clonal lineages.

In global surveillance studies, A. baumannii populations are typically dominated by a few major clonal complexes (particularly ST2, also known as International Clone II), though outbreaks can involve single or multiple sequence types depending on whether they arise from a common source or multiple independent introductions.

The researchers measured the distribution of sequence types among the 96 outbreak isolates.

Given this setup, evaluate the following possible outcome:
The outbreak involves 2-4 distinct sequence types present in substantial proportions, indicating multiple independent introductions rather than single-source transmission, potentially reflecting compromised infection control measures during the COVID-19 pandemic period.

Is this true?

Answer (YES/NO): NO